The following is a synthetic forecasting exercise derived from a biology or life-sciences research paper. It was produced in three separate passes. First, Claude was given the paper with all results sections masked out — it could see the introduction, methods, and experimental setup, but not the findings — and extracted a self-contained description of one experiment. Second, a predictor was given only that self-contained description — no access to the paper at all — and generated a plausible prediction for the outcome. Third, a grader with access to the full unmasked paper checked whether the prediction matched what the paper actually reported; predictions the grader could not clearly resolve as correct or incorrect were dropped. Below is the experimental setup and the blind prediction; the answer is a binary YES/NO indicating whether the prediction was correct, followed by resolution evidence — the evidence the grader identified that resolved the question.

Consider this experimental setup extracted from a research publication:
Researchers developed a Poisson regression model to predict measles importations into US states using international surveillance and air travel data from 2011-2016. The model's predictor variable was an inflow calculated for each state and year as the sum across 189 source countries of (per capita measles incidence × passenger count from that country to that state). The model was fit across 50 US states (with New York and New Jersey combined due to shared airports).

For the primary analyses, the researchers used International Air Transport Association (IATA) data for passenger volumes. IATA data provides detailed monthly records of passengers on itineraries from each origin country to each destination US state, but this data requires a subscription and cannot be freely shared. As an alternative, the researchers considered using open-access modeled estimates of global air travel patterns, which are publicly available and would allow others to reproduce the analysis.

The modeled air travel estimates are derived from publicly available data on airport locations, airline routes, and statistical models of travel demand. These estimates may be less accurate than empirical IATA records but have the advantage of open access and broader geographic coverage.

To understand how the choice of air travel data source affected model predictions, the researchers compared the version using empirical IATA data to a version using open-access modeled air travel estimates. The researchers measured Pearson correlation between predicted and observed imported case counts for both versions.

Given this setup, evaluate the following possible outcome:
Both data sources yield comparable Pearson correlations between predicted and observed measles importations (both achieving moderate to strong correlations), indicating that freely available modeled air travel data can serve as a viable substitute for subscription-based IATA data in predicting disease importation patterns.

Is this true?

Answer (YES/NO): NO